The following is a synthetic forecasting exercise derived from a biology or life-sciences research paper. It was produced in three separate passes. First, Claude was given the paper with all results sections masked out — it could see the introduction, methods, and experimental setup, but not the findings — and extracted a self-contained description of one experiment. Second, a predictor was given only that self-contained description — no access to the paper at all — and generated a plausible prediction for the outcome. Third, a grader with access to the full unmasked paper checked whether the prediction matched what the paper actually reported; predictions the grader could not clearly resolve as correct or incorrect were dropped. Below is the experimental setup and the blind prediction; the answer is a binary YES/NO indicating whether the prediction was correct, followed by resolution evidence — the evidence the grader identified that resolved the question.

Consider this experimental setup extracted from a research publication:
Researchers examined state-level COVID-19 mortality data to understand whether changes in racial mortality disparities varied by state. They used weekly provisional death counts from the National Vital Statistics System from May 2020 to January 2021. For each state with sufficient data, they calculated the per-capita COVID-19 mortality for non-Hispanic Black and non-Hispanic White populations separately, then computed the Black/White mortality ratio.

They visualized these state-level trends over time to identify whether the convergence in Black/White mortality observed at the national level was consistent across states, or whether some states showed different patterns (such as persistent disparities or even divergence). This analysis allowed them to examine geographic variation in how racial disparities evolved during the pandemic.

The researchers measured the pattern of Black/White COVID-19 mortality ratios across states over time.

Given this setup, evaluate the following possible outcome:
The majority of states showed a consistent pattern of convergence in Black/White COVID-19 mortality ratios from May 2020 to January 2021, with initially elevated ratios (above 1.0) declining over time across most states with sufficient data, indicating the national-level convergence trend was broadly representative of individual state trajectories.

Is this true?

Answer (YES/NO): YES